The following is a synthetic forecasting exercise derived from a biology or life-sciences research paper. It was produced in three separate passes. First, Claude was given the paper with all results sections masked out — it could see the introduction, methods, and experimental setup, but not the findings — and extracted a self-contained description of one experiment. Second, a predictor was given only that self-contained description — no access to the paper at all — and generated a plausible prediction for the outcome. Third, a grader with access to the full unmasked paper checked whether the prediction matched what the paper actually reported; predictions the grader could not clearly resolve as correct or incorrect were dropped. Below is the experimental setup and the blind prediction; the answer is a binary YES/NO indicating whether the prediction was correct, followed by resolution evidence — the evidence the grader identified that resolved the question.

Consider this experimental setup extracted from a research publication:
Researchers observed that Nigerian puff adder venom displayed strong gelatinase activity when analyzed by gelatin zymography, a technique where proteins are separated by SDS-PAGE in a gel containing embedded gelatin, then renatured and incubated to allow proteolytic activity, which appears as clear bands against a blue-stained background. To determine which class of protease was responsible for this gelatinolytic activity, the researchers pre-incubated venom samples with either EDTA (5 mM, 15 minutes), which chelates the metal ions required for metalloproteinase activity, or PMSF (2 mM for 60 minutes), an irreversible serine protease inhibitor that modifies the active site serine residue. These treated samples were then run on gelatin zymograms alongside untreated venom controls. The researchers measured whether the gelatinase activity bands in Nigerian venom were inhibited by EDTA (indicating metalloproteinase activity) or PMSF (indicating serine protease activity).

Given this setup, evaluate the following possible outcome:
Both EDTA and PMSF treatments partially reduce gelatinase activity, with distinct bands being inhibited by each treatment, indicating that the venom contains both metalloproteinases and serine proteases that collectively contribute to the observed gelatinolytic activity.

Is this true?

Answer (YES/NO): NO